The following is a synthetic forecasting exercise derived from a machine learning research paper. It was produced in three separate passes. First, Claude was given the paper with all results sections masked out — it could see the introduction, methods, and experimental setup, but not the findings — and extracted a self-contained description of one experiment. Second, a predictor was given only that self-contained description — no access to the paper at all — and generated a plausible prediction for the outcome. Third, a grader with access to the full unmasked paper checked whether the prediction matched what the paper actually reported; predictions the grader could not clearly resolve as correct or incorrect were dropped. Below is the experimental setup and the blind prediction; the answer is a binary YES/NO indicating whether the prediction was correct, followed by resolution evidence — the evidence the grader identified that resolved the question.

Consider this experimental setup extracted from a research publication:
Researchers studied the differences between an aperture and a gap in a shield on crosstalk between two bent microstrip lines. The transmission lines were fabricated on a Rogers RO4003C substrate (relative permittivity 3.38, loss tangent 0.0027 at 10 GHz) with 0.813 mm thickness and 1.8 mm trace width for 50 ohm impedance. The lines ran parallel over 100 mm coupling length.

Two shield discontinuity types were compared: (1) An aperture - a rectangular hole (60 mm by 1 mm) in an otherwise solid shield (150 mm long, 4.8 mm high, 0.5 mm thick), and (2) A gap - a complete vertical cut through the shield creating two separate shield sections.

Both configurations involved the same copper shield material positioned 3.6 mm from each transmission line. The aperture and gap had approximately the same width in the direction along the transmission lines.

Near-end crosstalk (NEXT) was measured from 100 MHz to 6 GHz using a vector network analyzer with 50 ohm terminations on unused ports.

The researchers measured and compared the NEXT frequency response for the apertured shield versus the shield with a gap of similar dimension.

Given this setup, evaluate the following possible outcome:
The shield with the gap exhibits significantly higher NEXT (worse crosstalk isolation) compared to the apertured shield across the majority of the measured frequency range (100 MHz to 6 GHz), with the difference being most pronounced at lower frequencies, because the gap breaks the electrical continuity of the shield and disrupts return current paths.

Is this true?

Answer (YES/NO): NO